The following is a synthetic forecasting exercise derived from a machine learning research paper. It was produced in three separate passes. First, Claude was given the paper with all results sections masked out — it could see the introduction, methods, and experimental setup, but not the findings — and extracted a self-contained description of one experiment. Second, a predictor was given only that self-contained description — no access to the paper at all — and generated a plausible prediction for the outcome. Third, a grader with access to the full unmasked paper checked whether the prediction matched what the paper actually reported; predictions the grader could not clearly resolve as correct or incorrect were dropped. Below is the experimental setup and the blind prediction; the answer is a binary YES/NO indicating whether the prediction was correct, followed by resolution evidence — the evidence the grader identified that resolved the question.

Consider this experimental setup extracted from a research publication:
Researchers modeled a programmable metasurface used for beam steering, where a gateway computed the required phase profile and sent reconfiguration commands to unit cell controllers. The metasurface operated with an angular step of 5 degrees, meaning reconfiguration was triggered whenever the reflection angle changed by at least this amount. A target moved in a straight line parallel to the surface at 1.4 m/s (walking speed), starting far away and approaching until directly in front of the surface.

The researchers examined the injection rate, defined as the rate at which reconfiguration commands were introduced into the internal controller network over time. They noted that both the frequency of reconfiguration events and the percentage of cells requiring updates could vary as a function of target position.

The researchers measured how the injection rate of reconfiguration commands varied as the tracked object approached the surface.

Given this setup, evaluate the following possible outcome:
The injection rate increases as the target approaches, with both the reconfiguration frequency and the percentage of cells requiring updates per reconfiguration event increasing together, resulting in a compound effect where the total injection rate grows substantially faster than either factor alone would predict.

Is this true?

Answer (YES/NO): NO